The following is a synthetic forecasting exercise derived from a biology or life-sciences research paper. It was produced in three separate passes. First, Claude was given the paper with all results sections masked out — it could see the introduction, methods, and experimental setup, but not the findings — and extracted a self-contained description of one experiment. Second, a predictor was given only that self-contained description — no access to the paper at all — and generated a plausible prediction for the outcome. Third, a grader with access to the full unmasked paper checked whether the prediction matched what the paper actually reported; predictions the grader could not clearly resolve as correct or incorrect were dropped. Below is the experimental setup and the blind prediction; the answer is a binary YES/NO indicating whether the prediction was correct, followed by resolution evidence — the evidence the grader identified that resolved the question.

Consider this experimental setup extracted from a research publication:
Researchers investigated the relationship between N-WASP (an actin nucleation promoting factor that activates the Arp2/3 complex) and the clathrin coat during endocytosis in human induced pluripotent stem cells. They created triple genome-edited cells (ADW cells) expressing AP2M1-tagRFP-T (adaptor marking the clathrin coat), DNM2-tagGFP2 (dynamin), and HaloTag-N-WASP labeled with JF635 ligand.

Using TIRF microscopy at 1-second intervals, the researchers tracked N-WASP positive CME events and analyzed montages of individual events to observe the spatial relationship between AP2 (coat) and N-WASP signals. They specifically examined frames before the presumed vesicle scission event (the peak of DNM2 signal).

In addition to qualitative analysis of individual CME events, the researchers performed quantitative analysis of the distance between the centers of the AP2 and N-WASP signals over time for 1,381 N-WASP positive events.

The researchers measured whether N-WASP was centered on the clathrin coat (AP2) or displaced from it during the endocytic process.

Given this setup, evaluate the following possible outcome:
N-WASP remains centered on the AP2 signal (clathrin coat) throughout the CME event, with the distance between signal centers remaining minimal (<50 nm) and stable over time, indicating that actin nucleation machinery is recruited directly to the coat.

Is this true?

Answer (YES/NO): NO